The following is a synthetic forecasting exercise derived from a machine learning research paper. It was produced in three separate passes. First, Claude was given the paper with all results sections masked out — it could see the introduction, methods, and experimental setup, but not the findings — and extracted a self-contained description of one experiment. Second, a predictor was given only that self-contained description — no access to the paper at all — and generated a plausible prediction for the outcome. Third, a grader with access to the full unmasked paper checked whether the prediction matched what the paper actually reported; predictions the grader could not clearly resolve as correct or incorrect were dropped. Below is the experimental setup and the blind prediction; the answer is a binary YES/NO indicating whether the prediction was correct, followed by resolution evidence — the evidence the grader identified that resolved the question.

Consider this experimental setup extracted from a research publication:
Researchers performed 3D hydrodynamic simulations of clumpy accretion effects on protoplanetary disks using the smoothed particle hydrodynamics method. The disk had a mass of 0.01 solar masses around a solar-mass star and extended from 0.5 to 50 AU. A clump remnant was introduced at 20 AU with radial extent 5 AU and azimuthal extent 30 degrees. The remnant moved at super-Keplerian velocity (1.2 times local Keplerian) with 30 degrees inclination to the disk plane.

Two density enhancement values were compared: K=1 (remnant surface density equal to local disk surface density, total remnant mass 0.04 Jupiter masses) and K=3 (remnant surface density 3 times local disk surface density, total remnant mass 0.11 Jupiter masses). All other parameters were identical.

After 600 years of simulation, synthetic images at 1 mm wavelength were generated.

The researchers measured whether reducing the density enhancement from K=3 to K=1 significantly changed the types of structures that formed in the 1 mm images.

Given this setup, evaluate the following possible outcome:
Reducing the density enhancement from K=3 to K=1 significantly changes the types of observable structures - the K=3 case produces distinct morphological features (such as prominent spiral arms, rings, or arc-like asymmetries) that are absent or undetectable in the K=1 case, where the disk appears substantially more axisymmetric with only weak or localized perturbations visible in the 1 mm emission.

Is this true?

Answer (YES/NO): NO